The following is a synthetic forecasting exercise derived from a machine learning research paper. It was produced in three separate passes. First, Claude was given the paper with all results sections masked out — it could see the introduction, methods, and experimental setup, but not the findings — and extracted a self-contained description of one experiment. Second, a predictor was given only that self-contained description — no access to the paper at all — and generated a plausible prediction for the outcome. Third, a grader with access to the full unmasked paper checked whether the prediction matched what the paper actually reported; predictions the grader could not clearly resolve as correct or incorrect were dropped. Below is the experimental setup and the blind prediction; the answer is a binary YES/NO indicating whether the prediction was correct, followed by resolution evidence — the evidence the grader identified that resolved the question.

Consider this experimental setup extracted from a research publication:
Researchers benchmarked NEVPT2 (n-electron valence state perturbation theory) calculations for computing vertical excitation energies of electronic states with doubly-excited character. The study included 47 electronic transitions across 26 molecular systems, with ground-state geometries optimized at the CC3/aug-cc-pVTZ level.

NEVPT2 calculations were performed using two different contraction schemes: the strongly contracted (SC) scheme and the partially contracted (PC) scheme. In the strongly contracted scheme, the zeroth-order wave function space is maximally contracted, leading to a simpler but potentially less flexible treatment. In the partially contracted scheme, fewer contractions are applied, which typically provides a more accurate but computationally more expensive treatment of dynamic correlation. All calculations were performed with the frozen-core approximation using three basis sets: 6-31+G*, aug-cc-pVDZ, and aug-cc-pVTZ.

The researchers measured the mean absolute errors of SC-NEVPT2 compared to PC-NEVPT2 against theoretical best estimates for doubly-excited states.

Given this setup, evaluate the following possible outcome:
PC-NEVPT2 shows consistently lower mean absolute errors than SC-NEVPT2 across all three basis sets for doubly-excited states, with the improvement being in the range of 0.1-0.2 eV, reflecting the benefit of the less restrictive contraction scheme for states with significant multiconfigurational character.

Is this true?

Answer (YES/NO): NO